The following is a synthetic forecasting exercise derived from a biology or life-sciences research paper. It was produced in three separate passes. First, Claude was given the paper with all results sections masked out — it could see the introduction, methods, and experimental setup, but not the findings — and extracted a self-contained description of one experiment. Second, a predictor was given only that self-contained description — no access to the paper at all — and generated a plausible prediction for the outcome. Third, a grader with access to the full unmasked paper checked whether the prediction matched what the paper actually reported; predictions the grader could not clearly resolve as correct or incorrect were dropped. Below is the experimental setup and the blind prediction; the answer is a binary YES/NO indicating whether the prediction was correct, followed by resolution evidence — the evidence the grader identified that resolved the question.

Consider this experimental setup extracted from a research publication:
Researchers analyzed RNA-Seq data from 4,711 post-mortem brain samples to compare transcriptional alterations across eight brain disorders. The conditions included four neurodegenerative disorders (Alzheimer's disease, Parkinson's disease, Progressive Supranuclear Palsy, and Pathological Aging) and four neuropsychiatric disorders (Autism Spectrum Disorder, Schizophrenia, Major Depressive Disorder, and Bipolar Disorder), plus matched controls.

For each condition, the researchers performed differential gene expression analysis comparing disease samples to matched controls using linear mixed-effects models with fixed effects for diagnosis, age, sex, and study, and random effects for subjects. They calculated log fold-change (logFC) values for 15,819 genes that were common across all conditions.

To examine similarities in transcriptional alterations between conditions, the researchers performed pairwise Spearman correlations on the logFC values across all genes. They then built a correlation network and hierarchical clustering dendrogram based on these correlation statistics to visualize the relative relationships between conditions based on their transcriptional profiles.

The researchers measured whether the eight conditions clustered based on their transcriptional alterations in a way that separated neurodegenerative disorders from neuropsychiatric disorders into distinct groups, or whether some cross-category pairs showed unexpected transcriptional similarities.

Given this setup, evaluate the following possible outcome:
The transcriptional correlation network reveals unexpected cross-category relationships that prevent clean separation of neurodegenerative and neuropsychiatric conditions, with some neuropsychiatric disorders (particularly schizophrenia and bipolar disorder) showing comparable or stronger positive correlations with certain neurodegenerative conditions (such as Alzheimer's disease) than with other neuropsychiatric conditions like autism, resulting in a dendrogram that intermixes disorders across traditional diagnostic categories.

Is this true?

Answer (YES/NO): NO